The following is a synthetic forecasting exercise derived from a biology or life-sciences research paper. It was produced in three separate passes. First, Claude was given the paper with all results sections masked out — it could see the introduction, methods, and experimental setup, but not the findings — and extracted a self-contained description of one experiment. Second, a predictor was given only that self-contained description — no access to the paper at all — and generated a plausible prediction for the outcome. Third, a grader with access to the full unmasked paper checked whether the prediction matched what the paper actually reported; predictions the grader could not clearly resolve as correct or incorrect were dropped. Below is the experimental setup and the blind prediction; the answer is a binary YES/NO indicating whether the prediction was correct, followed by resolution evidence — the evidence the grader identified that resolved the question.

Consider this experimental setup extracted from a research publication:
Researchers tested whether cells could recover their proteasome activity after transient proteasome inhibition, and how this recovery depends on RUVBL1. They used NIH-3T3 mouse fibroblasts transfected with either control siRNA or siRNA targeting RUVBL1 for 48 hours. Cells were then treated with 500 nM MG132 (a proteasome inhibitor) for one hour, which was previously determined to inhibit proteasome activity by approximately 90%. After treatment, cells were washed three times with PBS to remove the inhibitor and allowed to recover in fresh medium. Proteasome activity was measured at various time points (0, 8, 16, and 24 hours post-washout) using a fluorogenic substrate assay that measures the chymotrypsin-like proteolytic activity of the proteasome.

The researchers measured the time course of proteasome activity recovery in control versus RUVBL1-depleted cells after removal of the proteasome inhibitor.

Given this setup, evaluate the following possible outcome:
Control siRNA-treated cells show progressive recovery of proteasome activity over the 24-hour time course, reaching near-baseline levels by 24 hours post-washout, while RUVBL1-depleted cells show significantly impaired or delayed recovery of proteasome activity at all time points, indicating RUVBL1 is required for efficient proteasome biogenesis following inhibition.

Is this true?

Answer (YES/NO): NO